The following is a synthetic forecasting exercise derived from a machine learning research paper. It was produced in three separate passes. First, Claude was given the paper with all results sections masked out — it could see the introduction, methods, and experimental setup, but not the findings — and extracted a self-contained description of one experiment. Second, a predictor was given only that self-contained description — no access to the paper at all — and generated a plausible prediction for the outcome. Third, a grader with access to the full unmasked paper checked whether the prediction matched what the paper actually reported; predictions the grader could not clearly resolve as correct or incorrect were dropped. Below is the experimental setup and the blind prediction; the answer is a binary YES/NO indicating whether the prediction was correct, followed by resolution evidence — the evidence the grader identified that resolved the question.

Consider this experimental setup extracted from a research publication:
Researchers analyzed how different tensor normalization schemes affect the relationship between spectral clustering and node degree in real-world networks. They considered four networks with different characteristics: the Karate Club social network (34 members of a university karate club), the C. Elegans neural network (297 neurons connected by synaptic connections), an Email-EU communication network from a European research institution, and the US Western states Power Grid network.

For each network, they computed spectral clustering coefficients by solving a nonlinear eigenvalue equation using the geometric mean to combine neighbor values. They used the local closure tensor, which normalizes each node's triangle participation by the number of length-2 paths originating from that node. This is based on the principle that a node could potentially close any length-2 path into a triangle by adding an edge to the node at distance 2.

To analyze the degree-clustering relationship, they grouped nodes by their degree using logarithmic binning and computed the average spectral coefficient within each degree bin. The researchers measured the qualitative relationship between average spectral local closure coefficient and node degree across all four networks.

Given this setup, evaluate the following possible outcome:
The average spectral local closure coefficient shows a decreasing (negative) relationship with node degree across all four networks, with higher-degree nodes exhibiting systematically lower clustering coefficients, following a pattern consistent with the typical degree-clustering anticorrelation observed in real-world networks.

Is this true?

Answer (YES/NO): NO